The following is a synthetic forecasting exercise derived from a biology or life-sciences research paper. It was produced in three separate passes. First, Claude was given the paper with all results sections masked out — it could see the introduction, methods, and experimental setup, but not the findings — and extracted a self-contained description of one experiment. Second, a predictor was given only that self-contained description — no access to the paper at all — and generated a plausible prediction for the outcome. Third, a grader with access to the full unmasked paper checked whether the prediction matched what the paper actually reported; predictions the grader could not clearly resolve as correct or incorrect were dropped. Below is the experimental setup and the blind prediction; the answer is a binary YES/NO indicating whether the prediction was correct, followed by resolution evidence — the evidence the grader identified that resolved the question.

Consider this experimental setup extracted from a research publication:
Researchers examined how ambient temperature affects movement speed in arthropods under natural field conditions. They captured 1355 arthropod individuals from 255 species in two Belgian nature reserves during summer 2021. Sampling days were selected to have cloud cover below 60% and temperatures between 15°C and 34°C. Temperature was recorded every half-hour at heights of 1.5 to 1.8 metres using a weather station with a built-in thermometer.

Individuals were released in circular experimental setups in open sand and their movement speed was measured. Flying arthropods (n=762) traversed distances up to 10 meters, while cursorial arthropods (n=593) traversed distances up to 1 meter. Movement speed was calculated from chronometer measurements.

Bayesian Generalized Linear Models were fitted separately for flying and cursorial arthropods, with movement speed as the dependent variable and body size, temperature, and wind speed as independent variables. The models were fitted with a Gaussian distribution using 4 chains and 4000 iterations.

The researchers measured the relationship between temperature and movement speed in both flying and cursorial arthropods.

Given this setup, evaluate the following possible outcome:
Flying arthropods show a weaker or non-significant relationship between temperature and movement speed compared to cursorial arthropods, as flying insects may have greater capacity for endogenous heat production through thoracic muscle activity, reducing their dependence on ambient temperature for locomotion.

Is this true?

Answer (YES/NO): YES